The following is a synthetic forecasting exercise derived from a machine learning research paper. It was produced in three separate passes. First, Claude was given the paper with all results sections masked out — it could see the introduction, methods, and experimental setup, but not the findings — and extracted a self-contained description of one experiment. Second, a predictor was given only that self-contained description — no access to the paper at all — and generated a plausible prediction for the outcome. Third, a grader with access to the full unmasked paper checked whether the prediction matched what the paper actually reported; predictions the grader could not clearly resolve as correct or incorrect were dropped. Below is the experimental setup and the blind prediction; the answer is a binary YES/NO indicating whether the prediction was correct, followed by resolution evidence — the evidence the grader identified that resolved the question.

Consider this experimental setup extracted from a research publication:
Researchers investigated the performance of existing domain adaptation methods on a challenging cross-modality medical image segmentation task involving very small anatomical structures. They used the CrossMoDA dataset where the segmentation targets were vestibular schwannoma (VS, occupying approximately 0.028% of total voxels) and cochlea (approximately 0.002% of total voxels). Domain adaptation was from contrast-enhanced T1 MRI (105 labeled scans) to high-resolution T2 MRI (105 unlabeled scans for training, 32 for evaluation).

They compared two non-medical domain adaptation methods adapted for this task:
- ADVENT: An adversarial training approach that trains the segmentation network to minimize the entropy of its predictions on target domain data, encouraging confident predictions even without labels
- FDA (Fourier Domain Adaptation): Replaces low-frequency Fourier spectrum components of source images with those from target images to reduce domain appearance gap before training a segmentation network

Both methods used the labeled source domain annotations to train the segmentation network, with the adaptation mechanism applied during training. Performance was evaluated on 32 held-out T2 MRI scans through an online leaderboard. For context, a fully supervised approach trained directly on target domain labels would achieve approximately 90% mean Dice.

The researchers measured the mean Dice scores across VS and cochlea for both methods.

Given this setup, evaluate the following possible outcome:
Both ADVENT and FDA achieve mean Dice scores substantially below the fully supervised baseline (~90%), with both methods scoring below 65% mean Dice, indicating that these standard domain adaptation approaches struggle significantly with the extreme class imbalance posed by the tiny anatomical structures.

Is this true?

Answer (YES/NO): YES